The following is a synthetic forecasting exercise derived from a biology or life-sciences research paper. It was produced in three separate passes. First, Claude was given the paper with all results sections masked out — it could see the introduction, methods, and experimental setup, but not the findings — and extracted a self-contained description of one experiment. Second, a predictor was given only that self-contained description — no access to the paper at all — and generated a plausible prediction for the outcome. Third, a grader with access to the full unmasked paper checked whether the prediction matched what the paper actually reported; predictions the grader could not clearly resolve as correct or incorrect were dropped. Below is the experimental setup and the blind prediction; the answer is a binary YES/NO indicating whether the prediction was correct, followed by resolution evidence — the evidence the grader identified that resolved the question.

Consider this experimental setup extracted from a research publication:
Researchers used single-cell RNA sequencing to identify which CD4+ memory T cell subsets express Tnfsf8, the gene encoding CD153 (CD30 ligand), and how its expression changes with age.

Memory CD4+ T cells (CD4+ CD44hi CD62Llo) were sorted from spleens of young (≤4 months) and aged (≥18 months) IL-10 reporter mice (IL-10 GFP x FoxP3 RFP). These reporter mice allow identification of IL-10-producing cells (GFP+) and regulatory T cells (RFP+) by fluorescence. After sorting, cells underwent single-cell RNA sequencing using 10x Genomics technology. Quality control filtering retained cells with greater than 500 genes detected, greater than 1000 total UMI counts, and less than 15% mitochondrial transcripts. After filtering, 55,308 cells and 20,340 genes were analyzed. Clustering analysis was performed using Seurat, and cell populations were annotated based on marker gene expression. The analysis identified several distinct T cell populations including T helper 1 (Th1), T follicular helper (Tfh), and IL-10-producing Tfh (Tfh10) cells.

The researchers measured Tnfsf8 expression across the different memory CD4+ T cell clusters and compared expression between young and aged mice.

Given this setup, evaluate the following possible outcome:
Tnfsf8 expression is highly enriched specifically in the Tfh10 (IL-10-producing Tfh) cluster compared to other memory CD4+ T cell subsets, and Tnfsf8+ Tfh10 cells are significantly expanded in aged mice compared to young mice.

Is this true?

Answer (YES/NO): NO